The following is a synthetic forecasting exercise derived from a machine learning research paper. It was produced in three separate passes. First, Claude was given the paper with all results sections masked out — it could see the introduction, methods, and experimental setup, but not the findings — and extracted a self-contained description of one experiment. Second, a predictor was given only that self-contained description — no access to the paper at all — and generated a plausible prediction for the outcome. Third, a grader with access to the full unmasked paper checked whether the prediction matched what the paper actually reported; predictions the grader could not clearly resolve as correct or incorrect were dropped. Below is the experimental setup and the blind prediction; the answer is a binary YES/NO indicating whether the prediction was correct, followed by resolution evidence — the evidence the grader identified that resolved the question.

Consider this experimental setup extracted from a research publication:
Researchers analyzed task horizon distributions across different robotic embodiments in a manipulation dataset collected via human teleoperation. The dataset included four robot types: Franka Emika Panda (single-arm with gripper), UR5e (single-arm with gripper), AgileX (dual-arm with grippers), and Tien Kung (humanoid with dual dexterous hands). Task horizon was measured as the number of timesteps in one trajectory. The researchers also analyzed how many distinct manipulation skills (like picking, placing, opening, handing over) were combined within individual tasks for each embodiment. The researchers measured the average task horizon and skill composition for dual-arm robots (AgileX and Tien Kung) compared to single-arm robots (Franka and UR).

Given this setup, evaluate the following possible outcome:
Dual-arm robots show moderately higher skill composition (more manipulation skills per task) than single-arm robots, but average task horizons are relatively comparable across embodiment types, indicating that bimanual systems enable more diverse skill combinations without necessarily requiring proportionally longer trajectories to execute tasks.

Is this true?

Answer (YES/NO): NO